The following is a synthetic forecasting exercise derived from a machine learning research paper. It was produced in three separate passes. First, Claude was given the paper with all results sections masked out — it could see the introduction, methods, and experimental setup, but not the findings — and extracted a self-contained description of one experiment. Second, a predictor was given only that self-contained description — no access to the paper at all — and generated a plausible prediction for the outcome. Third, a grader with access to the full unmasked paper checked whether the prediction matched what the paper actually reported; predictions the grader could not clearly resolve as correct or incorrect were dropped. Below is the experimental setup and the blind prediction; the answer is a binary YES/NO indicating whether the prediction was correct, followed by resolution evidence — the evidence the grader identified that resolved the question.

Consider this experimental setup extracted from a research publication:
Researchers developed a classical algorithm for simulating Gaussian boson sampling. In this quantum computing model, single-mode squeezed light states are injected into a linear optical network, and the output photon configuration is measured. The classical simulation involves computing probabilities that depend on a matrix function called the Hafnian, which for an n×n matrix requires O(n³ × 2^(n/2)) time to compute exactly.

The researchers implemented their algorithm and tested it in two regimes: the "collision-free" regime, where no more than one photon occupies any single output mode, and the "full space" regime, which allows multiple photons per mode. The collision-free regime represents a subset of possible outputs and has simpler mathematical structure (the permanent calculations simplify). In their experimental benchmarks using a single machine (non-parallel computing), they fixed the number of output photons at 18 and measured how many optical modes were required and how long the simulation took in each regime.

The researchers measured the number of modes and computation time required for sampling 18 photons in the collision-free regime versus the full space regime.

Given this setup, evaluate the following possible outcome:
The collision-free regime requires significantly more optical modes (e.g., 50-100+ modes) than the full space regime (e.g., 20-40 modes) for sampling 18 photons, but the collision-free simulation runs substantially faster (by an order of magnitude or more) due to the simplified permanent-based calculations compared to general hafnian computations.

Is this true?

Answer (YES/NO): NO